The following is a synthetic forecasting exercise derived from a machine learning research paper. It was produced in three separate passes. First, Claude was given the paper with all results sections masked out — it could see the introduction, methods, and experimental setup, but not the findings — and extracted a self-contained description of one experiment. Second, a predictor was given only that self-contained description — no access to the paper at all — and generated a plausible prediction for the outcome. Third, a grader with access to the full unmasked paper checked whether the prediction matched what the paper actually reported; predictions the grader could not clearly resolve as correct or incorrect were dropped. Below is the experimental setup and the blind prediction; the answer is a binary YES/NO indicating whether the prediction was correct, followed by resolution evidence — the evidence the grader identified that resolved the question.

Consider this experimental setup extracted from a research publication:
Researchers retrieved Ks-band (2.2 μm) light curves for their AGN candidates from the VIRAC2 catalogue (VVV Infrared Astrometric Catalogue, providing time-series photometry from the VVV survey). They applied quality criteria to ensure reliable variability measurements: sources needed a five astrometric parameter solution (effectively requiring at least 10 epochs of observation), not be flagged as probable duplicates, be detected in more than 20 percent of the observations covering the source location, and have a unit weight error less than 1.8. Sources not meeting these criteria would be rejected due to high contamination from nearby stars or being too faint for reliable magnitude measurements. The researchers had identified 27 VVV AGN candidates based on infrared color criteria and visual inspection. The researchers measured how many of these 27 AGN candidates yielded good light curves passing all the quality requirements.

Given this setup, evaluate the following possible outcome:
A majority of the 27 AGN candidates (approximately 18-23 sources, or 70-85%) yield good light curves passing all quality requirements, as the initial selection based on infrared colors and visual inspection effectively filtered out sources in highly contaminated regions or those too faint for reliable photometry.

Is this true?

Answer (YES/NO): NO